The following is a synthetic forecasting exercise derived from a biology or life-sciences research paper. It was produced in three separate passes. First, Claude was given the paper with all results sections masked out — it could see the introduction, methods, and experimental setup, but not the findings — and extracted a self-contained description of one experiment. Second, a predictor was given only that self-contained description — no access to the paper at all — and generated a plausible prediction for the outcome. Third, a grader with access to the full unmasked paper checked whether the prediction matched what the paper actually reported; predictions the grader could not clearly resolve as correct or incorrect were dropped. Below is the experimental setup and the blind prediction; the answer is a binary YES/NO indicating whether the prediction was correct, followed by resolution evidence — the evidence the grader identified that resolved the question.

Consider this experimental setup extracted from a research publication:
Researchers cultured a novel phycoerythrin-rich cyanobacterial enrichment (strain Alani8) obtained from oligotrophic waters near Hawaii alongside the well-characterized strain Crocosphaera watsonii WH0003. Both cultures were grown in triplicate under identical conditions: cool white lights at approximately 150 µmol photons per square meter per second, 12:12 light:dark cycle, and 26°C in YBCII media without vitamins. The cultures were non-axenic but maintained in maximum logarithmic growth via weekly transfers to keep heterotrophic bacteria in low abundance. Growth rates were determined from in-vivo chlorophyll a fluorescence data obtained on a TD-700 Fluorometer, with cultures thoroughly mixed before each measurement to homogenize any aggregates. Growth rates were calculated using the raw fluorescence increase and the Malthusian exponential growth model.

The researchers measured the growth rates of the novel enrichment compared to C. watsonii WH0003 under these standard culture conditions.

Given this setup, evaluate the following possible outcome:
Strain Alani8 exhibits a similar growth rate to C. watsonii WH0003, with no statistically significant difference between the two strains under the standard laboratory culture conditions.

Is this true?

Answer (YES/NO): YES